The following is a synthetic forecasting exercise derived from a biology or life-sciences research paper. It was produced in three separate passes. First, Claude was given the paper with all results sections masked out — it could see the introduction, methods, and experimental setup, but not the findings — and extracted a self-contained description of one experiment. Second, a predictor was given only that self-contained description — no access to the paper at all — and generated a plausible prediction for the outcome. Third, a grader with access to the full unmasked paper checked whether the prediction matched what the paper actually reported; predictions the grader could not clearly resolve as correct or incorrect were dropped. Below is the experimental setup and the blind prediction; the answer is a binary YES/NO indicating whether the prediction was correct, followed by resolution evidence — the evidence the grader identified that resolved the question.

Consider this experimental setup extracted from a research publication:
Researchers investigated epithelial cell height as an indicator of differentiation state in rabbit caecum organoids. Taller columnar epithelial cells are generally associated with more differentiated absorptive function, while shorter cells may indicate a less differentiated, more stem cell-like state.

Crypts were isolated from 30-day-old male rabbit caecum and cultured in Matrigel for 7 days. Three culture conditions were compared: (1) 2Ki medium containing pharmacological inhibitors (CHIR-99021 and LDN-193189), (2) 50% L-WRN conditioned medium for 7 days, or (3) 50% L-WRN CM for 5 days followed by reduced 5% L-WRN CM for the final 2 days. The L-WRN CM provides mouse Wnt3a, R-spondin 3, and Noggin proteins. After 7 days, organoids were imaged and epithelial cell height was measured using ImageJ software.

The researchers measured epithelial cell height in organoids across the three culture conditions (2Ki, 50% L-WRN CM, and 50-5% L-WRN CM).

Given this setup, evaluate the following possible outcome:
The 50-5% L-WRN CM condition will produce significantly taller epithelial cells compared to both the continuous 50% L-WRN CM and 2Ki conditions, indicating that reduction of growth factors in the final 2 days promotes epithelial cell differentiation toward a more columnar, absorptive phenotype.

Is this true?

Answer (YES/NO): NO